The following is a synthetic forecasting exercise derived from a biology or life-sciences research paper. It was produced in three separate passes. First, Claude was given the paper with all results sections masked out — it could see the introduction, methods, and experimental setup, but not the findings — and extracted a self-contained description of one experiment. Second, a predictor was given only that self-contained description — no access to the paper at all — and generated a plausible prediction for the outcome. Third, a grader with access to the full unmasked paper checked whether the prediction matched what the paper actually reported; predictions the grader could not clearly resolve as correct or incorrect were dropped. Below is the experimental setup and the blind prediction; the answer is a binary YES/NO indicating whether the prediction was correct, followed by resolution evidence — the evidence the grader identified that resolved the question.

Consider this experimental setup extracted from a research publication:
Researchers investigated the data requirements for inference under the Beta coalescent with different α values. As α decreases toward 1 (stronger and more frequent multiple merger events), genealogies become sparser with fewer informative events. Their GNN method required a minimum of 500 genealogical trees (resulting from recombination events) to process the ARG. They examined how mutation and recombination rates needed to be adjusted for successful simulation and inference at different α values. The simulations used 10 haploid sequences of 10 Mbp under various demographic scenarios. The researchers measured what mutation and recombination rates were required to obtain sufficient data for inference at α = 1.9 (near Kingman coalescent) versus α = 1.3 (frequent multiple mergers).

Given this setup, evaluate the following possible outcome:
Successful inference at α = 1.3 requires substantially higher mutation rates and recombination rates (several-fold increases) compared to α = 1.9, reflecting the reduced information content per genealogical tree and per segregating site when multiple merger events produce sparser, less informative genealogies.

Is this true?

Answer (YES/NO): YES